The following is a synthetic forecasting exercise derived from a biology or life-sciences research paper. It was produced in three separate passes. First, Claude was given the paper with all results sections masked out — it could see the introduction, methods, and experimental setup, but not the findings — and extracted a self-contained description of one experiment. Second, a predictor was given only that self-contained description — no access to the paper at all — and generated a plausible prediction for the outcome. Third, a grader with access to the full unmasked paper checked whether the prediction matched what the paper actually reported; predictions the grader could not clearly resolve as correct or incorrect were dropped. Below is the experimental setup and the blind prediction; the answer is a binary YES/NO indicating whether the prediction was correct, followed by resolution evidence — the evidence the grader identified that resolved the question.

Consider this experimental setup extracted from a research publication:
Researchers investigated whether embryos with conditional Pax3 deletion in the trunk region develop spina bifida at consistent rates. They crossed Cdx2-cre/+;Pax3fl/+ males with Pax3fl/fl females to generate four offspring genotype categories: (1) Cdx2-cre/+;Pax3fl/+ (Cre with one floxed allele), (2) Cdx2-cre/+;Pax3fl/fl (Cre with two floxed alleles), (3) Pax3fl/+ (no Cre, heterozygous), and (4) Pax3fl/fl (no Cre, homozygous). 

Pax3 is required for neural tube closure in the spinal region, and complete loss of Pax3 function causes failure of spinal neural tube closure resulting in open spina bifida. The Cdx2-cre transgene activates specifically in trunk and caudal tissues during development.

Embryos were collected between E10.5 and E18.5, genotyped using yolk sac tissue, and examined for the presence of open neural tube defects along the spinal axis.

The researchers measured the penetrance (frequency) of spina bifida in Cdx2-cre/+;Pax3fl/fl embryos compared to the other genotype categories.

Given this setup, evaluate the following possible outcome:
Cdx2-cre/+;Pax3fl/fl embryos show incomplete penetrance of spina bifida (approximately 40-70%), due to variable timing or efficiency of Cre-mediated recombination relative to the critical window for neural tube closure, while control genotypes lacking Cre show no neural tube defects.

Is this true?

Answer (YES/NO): NO